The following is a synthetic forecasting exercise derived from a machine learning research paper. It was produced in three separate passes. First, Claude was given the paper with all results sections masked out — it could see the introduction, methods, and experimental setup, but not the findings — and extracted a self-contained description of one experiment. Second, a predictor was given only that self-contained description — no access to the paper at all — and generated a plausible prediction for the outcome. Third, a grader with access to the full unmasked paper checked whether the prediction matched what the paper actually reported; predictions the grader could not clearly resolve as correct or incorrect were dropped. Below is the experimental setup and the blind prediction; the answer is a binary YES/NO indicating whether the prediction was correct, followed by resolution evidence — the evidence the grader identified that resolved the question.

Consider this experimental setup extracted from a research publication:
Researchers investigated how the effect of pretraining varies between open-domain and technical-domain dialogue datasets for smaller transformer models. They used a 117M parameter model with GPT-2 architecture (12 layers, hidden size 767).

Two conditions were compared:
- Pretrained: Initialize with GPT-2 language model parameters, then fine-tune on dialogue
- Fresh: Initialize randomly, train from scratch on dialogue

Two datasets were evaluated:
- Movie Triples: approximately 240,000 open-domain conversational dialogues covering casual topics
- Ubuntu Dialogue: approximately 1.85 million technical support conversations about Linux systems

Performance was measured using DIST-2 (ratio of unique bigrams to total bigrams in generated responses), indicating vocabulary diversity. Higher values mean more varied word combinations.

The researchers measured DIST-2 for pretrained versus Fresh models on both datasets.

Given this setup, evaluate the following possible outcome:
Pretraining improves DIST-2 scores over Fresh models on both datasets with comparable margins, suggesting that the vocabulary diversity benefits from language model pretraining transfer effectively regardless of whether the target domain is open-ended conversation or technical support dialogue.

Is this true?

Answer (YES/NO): NO